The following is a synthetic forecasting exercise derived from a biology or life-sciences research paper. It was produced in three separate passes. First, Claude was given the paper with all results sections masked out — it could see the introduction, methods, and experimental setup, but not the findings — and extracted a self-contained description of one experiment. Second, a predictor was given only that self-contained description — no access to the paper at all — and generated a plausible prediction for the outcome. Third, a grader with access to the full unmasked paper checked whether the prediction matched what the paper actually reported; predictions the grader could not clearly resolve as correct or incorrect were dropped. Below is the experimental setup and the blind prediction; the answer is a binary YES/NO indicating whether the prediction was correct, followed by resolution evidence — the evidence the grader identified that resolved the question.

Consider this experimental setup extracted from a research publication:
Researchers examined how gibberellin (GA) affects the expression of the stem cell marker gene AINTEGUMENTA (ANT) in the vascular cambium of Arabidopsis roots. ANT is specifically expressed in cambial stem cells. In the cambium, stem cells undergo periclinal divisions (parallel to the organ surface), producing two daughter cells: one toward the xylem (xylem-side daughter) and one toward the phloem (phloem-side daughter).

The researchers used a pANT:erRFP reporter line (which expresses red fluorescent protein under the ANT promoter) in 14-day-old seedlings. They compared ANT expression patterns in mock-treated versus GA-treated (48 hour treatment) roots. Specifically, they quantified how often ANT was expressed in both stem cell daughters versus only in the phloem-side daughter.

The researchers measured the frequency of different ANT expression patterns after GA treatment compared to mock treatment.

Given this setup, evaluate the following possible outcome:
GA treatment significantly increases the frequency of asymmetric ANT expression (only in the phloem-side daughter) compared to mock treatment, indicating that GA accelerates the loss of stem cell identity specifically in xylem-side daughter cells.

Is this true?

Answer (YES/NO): YES